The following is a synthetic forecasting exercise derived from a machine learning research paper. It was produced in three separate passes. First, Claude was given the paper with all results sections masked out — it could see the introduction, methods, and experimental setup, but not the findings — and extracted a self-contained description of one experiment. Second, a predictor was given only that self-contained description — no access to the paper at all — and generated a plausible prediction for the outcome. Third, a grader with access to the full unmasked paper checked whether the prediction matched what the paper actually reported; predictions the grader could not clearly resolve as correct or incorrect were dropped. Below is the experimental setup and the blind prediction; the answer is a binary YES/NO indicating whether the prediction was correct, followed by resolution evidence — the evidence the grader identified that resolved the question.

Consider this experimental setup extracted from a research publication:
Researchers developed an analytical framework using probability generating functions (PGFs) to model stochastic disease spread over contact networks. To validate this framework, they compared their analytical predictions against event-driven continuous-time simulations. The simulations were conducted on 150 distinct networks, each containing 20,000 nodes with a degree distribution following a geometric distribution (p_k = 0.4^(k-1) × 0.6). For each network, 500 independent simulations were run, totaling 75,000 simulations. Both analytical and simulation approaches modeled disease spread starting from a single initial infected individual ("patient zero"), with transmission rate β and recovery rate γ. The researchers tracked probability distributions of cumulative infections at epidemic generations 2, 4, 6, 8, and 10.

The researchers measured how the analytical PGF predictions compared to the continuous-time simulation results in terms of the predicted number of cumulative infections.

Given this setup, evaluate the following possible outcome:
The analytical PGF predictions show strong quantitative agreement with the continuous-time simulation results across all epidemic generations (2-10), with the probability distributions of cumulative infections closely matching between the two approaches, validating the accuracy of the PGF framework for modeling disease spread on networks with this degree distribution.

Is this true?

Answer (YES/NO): NO